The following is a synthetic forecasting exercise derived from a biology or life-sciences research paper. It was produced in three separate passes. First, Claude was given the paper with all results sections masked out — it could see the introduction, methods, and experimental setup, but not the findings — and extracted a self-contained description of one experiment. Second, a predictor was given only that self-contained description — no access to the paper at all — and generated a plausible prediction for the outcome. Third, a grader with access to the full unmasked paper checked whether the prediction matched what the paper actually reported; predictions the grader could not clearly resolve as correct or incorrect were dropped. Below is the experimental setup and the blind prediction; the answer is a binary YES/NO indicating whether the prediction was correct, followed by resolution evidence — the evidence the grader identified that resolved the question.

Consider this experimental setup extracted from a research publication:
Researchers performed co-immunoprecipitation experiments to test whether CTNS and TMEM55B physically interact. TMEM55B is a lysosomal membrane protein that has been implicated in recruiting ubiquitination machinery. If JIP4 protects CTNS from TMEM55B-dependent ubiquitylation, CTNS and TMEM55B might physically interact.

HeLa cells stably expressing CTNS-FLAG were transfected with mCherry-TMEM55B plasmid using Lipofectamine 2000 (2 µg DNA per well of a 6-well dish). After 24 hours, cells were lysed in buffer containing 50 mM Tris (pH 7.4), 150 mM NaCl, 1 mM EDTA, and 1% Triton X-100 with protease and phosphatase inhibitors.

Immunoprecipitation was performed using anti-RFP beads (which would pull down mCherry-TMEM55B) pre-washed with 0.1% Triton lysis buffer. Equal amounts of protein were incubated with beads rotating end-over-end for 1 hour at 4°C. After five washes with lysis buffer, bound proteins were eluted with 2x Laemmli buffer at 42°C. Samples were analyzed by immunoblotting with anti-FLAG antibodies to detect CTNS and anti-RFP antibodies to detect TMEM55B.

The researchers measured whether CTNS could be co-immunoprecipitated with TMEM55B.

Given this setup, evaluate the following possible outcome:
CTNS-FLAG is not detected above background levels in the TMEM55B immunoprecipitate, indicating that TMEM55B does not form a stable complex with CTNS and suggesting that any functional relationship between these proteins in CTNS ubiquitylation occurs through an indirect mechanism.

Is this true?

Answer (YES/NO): NO